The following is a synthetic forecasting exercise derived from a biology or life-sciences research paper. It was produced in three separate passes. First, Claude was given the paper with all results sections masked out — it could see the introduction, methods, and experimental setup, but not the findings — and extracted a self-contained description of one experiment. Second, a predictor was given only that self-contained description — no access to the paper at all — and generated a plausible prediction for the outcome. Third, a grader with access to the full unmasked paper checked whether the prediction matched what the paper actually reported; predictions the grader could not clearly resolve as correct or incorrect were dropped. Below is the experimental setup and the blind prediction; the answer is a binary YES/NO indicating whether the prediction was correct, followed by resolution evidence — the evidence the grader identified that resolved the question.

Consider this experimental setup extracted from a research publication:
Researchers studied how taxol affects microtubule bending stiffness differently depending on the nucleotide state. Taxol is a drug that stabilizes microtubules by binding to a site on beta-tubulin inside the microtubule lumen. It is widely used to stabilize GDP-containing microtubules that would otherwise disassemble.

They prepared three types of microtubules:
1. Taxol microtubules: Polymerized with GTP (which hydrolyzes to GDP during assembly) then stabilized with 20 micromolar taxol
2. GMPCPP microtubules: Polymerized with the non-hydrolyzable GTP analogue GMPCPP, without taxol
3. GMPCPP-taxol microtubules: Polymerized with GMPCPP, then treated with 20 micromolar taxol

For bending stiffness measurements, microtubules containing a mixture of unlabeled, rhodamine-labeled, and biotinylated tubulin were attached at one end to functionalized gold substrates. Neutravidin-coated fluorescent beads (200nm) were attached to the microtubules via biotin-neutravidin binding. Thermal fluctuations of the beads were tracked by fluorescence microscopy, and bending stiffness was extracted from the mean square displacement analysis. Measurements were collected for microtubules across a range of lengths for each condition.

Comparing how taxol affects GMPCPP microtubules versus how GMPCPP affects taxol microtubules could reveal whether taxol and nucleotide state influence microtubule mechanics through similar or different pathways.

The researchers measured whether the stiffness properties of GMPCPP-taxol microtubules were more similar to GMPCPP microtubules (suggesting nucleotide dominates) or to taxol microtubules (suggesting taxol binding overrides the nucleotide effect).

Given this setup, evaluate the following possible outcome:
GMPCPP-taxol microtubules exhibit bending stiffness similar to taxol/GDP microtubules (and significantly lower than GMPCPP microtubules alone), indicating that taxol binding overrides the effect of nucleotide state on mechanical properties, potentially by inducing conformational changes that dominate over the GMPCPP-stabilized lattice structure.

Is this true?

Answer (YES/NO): NO